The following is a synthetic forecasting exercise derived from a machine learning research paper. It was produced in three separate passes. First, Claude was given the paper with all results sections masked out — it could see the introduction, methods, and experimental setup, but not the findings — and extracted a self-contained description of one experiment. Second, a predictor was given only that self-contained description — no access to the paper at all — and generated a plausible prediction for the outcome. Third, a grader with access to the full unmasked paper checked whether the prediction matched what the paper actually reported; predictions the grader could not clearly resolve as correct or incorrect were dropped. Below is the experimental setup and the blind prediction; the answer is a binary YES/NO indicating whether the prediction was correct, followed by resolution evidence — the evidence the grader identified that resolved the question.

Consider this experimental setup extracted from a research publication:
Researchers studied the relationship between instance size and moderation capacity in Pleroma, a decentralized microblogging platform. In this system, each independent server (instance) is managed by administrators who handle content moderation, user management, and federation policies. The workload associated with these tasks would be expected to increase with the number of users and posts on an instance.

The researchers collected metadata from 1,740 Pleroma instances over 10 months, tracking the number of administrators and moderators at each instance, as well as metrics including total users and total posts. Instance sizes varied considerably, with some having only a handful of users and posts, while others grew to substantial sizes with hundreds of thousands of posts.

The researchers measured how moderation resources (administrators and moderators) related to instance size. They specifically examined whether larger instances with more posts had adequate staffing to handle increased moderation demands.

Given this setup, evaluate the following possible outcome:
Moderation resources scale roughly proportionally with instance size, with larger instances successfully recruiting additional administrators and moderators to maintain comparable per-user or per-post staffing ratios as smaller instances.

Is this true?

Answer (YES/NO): NO